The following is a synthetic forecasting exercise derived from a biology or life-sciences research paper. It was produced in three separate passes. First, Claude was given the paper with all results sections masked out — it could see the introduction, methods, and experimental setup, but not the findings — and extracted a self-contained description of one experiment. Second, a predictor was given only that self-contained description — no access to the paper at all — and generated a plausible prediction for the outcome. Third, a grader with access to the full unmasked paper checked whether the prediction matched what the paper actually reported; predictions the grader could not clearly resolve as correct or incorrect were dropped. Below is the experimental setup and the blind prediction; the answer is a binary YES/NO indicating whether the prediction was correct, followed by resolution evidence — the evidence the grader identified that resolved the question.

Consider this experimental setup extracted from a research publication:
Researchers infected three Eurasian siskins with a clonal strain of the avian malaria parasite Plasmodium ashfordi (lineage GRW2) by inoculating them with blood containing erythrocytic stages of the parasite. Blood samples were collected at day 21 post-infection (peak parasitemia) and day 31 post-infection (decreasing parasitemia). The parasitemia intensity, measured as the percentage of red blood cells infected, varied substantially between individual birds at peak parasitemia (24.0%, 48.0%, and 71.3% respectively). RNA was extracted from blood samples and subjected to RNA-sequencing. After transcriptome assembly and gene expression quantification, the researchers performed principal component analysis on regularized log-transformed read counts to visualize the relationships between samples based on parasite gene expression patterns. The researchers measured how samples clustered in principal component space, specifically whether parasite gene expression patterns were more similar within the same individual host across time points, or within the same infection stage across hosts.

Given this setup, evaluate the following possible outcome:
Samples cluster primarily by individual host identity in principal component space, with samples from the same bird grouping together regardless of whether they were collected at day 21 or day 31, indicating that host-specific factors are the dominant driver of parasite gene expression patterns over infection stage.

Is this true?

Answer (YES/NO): YES